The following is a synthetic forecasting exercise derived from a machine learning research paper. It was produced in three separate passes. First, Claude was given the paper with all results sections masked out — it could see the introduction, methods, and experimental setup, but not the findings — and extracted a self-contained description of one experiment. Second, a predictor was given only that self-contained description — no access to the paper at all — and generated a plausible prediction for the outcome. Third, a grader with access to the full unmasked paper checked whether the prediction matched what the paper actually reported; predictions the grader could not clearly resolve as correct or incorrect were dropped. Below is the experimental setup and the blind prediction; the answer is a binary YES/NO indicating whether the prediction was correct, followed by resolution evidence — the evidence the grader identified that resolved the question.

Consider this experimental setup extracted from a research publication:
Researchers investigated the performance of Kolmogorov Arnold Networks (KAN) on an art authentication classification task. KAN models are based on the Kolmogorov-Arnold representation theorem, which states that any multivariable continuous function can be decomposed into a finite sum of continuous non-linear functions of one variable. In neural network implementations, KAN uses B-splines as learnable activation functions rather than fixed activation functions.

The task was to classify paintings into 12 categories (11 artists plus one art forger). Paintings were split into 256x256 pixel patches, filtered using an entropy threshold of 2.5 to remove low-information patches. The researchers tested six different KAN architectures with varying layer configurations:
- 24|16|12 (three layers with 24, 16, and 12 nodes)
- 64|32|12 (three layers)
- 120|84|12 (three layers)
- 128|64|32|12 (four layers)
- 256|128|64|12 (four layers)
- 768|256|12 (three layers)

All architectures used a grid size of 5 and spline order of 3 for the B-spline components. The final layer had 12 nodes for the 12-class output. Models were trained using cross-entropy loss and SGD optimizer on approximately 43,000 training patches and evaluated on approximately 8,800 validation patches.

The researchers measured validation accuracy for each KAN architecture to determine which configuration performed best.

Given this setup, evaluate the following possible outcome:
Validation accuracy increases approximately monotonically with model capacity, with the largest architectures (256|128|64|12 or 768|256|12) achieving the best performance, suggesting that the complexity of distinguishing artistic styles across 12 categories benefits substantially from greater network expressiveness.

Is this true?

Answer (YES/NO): NO